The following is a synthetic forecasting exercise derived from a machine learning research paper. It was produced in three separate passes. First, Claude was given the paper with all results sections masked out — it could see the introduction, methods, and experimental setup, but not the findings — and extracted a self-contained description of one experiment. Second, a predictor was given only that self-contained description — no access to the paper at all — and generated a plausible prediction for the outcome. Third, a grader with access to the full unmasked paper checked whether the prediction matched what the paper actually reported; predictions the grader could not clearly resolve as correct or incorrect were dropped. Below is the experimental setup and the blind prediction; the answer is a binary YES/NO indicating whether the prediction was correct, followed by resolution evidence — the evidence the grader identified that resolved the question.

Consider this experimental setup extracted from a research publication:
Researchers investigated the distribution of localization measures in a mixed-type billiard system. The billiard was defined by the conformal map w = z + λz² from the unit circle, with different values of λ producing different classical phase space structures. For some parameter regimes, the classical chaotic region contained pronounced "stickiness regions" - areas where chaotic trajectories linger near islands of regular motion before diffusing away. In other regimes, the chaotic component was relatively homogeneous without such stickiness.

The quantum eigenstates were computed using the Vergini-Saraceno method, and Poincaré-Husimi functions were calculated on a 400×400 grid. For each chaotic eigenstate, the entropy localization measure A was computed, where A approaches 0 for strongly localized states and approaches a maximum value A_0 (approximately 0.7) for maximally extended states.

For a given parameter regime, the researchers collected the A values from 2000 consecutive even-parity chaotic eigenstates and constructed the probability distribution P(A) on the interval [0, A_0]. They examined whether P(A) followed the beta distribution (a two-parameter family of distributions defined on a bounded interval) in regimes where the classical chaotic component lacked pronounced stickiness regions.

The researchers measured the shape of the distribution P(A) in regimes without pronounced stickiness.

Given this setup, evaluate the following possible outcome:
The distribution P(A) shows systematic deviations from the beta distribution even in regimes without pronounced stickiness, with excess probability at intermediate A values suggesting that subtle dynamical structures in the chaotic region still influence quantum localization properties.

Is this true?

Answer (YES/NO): NO